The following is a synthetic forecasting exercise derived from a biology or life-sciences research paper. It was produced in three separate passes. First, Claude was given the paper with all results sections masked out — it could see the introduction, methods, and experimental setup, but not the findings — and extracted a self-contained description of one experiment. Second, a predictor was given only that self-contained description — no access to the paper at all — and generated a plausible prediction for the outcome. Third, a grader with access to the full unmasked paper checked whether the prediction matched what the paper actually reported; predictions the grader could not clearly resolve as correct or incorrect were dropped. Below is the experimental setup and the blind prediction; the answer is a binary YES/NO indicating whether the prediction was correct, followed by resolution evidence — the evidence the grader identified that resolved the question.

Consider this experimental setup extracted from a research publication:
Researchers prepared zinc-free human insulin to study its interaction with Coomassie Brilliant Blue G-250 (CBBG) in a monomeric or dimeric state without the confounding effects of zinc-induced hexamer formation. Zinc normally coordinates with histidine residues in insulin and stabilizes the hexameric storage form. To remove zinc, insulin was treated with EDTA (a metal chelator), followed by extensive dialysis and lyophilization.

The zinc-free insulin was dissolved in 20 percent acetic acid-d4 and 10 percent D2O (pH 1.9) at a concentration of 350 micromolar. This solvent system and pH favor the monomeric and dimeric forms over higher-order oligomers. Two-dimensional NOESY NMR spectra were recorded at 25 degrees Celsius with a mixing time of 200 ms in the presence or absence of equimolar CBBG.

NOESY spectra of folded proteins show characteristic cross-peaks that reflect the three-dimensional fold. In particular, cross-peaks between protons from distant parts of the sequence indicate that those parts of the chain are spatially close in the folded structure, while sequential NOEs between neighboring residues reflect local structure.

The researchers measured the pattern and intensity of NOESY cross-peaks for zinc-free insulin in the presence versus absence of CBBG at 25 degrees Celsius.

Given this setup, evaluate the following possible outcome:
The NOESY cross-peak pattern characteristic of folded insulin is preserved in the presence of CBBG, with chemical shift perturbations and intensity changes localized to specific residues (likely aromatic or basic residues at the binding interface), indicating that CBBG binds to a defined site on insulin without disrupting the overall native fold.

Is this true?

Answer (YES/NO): NO